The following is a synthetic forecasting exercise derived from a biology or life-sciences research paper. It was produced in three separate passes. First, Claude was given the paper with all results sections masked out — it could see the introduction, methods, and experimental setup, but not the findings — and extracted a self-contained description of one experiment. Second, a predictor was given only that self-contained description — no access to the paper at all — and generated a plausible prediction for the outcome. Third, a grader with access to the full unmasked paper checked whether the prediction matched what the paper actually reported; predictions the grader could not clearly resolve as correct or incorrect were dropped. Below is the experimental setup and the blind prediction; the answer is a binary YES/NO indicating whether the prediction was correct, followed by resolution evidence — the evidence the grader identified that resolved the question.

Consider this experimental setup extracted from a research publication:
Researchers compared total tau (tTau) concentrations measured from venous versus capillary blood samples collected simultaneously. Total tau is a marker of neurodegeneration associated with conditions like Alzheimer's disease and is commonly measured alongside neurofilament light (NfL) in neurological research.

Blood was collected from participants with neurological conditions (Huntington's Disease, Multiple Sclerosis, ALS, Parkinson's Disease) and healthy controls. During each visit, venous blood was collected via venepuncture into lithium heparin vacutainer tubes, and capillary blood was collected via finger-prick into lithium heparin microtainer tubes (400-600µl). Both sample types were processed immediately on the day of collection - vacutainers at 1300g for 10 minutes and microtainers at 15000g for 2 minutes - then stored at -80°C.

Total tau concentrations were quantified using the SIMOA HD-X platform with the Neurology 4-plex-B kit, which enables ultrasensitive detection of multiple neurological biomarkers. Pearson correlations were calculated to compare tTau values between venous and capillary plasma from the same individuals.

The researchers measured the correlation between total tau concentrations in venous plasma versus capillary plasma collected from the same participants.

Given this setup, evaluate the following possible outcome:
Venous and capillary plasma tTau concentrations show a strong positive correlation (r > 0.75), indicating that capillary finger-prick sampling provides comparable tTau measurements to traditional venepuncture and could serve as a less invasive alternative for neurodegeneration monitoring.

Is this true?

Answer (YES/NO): NO